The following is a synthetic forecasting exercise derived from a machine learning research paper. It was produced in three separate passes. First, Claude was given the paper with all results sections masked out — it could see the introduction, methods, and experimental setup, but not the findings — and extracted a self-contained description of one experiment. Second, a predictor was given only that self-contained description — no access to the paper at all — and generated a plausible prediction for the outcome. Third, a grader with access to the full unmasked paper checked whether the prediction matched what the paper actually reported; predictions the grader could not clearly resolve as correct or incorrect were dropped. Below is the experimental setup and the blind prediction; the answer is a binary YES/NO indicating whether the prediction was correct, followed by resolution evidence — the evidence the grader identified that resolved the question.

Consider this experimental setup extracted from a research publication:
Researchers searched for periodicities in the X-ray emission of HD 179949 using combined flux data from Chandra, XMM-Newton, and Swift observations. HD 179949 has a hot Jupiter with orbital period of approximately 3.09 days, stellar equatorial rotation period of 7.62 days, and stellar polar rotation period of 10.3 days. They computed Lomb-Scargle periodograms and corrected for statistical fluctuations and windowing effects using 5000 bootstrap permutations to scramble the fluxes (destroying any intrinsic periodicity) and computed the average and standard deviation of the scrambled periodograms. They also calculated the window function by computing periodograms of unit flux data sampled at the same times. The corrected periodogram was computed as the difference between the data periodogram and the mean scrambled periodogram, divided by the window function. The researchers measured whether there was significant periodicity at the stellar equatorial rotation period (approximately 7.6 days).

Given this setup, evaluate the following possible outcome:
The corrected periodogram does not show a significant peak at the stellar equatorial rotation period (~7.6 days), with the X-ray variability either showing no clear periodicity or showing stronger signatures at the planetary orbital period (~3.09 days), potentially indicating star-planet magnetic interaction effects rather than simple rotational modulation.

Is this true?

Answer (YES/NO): YES